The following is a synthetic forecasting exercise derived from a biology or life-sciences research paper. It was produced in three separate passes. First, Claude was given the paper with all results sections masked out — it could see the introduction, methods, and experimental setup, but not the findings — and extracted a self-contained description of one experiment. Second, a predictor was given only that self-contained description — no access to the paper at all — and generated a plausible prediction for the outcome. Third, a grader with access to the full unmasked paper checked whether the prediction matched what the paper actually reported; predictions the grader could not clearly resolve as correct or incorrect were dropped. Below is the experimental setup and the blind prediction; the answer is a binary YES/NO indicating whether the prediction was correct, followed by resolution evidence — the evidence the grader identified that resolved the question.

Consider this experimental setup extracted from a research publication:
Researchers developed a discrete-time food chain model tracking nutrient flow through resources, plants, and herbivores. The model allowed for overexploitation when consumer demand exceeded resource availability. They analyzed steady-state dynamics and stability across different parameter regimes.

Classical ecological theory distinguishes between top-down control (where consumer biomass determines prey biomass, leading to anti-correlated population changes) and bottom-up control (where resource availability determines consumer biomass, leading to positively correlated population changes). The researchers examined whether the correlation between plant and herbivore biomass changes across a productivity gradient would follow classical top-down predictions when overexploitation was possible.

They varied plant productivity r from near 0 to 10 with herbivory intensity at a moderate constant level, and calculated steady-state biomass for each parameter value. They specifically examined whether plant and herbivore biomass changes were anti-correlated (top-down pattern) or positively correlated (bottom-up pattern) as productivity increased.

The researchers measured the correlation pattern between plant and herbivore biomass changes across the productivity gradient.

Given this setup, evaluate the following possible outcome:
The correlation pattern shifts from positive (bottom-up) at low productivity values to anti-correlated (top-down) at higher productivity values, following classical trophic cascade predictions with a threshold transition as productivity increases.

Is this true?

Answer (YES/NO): NO